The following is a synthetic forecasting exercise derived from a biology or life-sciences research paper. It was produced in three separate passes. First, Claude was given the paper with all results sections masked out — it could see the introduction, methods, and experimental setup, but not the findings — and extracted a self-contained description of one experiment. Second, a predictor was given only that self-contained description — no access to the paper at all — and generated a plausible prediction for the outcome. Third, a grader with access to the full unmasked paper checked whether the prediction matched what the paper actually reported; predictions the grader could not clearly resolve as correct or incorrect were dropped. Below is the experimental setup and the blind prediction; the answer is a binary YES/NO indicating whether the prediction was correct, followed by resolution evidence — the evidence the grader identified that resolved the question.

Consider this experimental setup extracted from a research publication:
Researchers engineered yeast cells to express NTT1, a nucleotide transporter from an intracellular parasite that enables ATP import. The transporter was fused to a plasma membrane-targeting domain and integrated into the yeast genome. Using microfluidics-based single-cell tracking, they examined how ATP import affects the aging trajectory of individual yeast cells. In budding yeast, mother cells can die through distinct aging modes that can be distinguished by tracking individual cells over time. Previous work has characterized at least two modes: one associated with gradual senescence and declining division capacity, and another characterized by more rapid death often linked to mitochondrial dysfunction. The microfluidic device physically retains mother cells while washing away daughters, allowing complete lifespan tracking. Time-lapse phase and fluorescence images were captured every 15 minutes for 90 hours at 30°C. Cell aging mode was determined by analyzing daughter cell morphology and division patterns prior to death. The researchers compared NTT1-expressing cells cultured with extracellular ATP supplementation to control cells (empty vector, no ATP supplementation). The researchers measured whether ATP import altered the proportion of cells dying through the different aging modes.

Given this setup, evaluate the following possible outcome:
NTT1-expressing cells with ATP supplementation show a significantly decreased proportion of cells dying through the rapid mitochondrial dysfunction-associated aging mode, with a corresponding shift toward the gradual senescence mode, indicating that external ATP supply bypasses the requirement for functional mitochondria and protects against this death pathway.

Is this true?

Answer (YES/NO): NO